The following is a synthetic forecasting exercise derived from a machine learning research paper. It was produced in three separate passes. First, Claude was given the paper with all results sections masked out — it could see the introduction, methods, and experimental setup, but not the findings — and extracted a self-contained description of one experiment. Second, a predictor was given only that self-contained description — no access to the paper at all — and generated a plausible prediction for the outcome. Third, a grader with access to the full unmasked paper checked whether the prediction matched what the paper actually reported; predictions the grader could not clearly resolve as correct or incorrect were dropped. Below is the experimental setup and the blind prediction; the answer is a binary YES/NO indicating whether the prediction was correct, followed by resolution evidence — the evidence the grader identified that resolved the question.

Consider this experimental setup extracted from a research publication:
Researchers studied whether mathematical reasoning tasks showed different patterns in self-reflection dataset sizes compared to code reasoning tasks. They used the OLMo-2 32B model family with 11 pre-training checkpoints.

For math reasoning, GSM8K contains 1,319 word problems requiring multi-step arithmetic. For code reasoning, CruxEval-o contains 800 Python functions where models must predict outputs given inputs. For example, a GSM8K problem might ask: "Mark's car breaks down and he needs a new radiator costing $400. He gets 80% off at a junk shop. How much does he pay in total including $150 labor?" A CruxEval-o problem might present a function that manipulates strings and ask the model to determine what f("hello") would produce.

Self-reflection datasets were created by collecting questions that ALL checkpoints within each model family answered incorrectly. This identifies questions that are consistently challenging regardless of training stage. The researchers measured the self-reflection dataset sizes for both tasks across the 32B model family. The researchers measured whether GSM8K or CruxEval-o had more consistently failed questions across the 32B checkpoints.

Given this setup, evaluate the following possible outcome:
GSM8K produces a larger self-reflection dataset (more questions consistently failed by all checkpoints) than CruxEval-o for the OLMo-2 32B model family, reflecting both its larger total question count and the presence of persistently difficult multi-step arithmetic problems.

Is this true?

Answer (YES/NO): NO